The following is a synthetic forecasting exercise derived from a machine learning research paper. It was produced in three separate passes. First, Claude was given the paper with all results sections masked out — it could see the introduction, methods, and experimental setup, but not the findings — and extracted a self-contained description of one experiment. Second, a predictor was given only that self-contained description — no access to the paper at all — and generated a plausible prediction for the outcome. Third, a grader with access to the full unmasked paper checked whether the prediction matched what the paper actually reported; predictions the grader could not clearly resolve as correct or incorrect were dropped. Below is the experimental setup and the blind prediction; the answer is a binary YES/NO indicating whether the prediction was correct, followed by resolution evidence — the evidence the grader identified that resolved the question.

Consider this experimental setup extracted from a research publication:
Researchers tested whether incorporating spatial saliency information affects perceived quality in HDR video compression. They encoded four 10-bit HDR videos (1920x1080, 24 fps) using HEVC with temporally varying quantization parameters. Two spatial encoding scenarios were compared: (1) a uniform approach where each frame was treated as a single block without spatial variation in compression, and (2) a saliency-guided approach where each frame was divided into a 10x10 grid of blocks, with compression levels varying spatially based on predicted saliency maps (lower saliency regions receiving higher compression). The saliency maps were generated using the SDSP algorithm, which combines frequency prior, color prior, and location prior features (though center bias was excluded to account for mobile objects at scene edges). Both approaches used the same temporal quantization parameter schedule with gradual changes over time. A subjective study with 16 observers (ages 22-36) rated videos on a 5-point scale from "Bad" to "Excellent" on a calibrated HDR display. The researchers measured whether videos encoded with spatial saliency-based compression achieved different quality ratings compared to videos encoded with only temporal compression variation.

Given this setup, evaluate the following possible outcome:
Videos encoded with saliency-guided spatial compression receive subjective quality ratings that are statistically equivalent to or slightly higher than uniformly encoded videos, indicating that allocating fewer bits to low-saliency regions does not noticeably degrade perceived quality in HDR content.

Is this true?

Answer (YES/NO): NO